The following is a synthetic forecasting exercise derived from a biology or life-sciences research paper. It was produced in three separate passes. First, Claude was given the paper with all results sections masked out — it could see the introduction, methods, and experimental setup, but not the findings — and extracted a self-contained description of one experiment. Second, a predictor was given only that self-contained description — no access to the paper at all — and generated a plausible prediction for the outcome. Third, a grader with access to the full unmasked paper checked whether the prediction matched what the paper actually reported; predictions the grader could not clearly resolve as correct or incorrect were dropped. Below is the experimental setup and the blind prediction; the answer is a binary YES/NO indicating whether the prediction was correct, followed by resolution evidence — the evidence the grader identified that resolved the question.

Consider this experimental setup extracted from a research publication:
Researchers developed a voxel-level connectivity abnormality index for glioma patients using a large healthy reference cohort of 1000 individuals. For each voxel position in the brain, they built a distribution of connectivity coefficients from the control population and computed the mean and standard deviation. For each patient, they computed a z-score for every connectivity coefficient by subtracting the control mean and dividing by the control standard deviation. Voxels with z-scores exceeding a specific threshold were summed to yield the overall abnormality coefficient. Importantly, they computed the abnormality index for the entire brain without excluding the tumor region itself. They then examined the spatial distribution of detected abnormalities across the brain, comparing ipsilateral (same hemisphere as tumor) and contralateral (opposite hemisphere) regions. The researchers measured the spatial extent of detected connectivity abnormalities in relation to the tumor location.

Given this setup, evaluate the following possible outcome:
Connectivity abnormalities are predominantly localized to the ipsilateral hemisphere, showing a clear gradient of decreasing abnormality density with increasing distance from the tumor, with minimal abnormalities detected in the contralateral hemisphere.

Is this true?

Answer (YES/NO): NO